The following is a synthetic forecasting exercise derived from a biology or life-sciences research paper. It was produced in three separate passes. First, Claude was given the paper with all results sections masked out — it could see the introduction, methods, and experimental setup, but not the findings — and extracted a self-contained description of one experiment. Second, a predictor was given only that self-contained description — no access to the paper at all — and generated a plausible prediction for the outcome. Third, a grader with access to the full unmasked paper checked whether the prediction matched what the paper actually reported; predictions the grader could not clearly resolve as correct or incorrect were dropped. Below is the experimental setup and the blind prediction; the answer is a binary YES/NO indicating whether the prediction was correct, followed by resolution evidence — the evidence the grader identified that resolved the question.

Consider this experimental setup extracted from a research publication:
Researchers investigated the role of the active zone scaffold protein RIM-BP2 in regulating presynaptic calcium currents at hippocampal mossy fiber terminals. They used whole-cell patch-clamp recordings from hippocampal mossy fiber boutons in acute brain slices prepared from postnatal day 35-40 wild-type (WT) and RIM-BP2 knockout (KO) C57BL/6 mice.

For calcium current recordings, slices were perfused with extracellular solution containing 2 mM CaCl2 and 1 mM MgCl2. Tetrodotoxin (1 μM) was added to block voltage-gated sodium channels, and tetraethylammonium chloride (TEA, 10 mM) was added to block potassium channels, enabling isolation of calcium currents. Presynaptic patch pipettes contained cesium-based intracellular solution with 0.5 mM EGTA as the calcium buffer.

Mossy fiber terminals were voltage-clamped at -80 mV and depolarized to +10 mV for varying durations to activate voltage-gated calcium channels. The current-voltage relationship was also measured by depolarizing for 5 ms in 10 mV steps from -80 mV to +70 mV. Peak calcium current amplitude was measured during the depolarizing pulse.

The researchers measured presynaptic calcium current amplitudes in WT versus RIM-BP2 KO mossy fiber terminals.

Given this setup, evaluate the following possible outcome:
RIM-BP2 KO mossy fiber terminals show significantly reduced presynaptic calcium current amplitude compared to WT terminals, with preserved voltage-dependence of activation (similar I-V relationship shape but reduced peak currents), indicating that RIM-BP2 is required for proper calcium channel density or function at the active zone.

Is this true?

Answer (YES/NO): YES